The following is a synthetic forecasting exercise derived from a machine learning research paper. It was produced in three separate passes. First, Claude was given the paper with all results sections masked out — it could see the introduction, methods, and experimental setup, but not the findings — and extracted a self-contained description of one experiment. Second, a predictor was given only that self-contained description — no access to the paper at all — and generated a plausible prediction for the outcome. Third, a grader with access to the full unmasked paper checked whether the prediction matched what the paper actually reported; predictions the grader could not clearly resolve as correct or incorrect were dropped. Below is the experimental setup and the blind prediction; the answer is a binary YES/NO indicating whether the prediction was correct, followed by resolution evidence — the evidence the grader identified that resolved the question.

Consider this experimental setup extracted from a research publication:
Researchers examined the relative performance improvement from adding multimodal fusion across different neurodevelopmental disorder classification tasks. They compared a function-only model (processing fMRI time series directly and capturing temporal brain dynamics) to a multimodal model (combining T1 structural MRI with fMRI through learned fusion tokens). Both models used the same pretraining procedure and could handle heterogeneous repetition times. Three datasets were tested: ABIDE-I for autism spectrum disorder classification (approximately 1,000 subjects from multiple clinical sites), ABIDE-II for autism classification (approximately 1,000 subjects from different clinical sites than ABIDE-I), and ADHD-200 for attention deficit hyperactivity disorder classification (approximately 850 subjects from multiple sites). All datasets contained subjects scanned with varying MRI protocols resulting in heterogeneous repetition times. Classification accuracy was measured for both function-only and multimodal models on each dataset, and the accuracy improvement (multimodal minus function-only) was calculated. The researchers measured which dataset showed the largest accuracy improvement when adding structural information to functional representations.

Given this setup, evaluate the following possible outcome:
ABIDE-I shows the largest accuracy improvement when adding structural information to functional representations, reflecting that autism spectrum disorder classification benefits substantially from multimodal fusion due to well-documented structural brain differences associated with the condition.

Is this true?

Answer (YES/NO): YES